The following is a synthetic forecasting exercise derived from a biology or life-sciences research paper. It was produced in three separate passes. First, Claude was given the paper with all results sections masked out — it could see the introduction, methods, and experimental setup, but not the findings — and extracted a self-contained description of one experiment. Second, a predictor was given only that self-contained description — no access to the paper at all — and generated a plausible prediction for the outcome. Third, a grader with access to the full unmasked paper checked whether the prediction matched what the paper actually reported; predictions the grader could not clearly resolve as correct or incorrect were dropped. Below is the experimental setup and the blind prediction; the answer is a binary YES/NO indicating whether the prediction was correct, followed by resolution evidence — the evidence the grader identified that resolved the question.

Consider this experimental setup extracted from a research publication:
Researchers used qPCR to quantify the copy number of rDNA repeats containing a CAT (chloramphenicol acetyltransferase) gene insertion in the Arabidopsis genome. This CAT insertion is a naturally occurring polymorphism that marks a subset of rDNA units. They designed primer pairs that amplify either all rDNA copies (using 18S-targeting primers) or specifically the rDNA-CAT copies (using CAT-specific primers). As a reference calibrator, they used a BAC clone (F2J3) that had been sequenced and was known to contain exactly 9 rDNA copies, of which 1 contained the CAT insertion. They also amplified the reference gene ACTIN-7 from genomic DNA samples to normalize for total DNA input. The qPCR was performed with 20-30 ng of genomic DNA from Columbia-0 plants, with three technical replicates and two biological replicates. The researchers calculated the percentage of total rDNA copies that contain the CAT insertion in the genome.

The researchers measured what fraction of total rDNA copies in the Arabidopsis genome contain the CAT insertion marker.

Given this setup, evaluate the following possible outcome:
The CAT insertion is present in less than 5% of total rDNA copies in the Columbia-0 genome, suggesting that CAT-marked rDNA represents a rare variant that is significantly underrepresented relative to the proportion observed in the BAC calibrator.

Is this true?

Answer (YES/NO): NO